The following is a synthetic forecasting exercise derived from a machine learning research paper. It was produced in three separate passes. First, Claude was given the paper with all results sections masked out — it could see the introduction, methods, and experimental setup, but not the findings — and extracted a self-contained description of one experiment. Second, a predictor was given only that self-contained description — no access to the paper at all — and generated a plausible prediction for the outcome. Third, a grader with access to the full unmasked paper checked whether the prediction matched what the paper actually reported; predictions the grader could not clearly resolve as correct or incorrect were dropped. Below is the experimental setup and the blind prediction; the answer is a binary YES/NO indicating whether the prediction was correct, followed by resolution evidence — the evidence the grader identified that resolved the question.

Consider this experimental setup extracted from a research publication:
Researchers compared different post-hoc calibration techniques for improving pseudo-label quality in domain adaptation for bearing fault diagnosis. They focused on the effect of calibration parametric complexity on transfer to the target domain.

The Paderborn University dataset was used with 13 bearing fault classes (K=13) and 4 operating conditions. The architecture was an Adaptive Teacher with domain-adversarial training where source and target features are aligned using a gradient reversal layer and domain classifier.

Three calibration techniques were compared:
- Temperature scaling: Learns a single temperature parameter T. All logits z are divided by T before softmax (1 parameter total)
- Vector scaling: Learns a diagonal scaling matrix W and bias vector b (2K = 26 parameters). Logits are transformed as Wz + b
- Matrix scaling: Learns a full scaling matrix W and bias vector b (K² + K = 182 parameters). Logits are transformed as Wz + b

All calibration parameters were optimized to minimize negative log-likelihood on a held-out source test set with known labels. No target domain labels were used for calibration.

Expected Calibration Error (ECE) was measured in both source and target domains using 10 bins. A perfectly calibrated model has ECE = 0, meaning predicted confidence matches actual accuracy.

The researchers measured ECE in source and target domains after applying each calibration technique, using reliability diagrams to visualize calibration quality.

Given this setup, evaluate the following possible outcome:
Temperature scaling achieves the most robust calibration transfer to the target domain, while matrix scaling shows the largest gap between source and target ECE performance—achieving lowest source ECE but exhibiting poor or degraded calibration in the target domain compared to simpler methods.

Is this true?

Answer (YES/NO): YES